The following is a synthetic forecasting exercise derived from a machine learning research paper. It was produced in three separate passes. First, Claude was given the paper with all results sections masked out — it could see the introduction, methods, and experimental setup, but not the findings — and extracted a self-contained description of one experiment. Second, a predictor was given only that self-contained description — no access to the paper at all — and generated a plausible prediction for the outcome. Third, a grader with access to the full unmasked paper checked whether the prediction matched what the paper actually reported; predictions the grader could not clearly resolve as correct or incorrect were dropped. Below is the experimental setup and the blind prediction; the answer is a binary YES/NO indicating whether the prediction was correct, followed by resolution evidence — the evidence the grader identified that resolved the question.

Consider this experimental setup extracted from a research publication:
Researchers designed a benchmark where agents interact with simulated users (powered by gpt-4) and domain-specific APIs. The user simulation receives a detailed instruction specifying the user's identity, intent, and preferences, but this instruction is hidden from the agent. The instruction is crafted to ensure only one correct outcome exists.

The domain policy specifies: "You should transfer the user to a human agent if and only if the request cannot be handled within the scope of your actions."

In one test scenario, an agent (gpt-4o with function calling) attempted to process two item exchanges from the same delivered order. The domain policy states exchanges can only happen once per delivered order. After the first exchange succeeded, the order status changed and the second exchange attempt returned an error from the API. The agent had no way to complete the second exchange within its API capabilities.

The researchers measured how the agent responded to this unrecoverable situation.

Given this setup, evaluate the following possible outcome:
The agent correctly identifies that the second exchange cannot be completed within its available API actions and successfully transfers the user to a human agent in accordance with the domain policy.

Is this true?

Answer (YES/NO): NO